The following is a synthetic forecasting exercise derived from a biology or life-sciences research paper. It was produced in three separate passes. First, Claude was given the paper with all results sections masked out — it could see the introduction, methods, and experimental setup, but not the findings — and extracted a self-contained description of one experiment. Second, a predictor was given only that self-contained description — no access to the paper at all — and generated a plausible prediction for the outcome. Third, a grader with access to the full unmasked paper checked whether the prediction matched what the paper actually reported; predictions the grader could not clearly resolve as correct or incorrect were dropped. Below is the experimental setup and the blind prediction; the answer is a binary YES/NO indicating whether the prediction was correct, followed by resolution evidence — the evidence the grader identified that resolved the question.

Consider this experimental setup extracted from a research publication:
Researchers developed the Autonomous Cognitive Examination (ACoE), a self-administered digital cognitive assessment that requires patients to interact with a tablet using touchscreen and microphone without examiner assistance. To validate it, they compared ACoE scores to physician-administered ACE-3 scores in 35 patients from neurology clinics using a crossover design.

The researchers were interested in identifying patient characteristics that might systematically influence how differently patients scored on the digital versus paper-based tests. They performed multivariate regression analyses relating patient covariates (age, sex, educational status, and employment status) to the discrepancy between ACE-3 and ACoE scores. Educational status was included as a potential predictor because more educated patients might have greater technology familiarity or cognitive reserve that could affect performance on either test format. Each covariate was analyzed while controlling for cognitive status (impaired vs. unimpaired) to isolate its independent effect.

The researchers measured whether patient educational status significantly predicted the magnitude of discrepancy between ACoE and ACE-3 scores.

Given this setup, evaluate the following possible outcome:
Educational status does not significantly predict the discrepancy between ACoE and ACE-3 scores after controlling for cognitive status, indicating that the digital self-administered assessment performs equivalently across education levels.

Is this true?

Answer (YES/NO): YES